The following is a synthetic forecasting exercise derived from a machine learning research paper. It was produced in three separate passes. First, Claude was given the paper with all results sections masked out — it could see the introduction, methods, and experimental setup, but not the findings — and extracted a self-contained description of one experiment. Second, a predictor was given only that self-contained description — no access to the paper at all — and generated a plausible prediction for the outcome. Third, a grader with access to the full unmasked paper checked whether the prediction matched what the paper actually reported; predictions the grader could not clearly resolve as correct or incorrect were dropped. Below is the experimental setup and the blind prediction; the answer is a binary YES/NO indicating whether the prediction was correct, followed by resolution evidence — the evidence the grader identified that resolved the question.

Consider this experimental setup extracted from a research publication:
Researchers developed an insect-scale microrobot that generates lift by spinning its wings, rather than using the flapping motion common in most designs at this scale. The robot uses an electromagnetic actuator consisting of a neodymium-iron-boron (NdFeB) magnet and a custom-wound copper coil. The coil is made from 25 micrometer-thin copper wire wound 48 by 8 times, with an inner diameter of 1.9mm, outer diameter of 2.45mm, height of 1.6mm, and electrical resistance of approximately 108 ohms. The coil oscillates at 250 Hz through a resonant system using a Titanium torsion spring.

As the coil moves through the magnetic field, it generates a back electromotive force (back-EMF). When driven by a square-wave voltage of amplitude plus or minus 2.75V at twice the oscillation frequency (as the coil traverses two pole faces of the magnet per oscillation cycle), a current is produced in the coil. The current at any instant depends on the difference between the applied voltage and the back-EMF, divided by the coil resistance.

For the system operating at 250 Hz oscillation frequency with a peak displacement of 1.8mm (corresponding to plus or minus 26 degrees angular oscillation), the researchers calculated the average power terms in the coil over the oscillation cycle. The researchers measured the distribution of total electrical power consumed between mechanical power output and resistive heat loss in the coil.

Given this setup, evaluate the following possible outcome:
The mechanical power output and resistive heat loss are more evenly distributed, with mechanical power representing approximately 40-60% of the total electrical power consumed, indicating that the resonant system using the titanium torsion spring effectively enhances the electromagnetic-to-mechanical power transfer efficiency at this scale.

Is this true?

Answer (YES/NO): NO